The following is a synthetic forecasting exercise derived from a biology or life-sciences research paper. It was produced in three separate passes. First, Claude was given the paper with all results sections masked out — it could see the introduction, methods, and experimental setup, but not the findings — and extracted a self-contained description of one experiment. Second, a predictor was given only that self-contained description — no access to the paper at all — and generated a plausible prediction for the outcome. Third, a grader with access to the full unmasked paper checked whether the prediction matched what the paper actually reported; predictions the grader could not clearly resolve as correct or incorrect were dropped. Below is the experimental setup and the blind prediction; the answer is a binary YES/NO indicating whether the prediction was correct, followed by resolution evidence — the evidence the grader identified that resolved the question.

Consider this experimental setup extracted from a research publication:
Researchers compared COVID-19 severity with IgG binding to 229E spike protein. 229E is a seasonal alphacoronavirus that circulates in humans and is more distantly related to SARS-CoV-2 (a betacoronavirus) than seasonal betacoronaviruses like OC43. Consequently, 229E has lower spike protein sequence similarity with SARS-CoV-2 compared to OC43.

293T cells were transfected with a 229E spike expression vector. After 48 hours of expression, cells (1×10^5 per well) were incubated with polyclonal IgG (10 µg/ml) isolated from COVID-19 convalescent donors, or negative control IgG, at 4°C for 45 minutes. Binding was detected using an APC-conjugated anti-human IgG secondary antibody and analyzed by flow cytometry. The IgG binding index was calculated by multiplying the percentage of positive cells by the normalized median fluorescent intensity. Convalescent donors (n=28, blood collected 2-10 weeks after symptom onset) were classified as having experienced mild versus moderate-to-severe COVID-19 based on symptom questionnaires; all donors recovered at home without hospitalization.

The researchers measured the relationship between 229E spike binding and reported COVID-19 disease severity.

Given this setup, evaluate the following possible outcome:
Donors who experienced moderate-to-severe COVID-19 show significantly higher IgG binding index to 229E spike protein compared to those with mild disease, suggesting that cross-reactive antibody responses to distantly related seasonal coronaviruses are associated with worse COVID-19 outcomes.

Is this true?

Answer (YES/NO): NO